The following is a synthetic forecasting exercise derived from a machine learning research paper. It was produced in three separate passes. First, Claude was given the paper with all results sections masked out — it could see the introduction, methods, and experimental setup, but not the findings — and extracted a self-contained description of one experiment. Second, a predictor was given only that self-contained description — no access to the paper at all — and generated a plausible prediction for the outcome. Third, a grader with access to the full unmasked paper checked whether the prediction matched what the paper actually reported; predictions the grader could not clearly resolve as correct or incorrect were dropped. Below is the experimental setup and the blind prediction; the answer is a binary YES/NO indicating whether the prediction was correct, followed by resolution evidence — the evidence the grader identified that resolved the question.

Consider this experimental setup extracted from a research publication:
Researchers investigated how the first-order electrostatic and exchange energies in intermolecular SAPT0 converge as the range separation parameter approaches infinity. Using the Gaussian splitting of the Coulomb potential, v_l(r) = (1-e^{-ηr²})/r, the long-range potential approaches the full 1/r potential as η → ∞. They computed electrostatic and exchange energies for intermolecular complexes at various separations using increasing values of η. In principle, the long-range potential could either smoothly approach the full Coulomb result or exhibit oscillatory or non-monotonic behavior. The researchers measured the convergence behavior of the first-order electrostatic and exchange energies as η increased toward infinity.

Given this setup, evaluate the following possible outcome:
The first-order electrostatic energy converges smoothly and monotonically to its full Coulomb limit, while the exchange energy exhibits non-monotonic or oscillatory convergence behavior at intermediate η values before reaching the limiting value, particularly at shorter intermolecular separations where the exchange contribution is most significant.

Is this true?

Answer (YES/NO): NO